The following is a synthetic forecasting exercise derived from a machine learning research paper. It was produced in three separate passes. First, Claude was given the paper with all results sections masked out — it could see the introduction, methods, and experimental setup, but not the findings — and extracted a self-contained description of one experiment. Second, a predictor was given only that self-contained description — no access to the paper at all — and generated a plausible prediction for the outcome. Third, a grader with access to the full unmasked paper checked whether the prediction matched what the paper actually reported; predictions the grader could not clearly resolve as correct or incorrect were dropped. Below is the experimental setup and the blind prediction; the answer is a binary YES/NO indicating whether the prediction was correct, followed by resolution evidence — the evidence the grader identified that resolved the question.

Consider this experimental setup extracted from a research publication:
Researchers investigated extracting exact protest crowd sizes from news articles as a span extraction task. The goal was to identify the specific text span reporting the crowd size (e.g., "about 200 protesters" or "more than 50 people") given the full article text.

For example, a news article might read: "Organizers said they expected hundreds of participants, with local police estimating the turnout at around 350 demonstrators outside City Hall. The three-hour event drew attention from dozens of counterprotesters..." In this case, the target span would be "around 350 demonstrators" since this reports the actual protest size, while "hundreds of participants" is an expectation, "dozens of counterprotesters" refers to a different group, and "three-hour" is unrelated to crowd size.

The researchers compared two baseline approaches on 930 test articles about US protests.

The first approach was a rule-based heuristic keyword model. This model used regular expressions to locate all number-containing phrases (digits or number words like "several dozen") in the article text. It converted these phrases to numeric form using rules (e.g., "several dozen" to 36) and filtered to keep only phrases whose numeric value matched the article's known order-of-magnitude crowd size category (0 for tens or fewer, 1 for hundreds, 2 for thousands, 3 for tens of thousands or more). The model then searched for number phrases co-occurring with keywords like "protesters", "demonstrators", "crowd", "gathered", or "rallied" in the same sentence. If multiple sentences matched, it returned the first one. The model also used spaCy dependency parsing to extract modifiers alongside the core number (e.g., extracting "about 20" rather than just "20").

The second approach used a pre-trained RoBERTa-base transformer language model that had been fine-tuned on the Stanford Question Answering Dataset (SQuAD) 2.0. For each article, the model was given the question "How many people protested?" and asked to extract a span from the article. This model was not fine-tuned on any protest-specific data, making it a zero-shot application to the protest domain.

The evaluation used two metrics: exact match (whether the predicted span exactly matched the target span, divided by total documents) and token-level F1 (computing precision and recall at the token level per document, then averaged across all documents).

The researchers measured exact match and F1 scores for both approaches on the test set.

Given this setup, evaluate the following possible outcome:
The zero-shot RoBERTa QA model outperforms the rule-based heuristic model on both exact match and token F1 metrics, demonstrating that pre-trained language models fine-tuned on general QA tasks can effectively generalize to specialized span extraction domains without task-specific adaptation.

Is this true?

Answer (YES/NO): NO